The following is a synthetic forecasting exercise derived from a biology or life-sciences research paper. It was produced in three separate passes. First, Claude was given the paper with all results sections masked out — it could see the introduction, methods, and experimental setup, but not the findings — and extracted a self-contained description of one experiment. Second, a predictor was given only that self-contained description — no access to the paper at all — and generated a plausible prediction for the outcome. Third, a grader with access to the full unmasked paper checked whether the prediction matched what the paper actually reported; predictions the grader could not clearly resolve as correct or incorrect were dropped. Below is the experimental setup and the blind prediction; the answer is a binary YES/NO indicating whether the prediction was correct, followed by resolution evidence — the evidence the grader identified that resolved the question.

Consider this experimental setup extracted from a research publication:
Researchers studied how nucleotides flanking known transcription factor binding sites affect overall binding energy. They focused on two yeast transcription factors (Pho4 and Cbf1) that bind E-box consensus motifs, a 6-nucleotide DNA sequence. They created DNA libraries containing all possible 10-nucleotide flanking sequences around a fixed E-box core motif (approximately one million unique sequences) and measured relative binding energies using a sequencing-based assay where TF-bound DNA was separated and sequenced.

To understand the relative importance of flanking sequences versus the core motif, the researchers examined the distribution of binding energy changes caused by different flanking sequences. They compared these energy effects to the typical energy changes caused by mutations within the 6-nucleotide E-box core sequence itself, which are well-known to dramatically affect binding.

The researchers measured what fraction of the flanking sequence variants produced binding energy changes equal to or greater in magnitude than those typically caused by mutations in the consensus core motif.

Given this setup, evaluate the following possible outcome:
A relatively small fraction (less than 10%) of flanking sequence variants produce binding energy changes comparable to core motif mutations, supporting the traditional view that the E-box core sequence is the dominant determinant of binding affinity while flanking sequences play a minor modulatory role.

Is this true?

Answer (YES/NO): NO